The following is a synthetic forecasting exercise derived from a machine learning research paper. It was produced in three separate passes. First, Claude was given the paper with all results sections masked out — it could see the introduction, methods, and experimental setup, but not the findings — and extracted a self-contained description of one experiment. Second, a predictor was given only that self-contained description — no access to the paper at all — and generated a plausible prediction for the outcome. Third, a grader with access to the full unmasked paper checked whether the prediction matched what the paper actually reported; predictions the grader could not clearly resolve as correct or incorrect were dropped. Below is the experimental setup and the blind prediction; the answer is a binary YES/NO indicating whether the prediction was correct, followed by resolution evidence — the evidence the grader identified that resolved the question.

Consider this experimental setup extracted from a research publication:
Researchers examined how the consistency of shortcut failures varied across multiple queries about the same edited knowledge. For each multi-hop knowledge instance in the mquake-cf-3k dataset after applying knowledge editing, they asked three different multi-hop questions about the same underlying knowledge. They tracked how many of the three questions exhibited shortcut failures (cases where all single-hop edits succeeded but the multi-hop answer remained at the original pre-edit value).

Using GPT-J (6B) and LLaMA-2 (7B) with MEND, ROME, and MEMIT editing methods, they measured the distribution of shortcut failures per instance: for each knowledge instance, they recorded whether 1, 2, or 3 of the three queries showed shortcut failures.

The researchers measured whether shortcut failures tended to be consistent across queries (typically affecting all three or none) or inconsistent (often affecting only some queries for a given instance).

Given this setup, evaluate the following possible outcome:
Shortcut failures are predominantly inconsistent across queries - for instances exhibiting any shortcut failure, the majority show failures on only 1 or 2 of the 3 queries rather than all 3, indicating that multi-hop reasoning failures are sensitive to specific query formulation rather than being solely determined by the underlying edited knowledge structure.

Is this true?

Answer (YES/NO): NO